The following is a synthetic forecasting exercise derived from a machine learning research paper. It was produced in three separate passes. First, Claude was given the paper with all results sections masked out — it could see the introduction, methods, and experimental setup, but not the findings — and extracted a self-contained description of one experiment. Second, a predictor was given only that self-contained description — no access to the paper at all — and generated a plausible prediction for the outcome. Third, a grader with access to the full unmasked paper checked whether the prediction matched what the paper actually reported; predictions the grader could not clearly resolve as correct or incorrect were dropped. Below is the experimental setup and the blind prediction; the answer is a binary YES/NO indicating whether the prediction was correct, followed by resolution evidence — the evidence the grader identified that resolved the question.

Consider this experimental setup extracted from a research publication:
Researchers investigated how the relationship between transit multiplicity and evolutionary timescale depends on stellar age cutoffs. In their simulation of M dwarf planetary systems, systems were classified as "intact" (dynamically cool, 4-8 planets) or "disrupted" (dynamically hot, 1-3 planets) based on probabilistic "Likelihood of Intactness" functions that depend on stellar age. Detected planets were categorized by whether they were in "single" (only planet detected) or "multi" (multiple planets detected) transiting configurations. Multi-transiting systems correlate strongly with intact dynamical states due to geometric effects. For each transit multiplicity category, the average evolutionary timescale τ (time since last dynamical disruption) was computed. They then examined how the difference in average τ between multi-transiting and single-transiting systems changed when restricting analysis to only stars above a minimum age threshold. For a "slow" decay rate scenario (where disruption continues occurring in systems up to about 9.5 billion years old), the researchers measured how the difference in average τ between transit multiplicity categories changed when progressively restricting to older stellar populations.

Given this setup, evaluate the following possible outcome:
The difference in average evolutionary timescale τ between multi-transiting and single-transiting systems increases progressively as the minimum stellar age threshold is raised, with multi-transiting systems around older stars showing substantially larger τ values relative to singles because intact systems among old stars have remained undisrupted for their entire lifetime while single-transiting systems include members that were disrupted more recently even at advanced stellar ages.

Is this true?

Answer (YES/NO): NO